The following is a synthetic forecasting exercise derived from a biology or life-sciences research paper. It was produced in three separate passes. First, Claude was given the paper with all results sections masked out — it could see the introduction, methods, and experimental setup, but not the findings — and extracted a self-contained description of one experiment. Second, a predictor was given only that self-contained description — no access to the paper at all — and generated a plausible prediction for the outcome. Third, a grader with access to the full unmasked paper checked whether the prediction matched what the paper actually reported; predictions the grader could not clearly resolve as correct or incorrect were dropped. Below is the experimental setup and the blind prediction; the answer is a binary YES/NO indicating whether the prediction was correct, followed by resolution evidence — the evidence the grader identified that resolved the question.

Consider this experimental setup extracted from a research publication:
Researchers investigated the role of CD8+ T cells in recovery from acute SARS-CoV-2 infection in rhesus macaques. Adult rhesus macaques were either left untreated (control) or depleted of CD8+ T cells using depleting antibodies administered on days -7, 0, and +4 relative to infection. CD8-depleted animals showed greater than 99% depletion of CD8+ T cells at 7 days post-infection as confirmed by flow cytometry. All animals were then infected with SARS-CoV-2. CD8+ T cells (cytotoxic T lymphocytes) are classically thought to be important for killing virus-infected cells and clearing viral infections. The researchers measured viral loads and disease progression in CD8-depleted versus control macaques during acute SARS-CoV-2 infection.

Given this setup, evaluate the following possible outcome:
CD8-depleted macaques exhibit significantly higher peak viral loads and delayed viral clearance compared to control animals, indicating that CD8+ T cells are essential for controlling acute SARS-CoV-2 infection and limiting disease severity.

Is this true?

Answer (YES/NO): NO